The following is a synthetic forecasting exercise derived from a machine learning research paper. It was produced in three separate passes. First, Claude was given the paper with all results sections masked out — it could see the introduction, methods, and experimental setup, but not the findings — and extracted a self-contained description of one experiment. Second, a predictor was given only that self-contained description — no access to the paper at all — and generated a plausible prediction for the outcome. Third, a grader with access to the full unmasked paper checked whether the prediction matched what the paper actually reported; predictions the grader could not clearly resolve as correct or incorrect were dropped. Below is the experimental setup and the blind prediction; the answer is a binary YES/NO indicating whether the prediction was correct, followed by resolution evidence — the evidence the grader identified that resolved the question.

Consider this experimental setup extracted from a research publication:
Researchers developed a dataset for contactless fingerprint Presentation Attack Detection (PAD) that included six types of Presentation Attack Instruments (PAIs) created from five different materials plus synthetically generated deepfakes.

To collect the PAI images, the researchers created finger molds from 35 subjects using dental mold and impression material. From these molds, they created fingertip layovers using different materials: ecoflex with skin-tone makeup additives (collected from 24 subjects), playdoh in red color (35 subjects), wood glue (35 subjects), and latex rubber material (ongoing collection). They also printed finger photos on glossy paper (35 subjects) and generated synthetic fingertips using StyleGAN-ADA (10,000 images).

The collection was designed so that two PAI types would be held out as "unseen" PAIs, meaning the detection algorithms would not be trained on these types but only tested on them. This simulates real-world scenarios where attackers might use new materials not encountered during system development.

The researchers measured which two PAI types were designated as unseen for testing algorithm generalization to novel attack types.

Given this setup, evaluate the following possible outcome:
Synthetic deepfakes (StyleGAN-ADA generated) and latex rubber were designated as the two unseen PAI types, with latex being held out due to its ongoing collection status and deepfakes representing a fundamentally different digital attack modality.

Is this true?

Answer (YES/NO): NO